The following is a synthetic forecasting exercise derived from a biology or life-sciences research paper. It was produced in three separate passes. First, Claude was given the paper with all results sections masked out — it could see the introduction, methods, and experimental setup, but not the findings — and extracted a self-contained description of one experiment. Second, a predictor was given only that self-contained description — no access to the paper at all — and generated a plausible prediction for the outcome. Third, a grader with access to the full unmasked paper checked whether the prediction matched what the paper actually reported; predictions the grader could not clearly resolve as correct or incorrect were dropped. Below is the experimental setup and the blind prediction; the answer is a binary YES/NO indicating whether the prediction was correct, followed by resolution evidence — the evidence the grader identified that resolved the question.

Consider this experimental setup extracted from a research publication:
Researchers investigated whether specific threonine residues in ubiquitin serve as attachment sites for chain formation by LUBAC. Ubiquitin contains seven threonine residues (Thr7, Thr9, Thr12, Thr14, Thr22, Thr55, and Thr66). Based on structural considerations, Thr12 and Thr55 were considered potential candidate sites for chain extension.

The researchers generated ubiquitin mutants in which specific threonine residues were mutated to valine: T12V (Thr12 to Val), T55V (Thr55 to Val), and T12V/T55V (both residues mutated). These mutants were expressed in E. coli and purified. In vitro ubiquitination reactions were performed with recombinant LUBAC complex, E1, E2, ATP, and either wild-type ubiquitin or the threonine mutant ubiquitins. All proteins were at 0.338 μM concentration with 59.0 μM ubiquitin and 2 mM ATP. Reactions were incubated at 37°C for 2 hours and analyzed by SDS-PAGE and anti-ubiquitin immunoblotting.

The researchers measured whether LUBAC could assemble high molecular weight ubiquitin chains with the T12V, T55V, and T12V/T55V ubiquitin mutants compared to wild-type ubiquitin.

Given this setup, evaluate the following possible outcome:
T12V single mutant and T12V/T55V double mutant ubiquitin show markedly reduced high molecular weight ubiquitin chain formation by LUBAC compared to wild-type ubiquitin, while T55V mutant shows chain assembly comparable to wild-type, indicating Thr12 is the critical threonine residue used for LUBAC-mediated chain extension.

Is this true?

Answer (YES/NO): NO